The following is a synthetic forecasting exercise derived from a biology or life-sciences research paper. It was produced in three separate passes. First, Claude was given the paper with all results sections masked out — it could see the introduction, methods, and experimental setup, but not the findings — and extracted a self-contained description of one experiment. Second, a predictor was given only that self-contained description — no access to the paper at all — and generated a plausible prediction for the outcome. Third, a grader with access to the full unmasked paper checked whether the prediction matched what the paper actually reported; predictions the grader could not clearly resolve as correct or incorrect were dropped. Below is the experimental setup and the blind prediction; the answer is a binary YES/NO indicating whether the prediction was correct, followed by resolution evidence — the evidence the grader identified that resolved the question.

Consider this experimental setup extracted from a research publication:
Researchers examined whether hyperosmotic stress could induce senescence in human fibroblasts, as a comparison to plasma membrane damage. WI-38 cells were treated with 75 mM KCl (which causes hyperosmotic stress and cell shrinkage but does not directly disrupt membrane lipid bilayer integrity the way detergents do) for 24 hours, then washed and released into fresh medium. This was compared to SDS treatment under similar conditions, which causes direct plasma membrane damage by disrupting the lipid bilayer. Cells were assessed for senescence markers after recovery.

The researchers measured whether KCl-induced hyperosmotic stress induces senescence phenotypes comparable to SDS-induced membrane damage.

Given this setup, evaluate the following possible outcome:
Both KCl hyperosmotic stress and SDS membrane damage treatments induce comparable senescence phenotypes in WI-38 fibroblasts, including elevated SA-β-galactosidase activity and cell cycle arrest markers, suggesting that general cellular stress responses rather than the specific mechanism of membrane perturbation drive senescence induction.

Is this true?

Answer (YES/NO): NO